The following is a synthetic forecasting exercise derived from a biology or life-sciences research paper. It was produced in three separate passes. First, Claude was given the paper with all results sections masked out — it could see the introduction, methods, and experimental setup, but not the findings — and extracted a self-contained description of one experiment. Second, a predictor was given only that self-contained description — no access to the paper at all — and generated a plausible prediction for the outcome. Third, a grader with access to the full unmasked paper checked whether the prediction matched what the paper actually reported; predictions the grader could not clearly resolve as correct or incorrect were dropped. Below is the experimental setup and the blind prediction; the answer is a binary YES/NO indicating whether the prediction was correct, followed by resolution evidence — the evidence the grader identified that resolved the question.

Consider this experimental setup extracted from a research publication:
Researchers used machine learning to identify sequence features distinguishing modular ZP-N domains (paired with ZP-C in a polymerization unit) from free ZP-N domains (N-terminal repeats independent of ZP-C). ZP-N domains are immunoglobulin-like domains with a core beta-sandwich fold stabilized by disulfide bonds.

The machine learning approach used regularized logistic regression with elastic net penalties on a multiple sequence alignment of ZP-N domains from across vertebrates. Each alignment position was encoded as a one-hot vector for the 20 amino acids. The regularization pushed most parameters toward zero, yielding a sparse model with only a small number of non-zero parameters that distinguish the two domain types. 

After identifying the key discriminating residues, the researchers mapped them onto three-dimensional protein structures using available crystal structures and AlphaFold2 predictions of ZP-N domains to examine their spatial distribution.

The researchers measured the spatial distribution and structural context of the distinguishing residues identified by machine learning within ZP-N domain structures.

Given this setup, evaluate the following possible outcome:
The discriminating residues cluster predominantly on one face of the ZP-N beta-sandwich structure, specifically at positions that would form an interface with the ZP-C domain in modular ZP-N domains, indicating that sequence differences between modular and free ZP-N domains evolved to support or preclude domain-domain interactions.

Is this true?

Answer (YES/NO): NO